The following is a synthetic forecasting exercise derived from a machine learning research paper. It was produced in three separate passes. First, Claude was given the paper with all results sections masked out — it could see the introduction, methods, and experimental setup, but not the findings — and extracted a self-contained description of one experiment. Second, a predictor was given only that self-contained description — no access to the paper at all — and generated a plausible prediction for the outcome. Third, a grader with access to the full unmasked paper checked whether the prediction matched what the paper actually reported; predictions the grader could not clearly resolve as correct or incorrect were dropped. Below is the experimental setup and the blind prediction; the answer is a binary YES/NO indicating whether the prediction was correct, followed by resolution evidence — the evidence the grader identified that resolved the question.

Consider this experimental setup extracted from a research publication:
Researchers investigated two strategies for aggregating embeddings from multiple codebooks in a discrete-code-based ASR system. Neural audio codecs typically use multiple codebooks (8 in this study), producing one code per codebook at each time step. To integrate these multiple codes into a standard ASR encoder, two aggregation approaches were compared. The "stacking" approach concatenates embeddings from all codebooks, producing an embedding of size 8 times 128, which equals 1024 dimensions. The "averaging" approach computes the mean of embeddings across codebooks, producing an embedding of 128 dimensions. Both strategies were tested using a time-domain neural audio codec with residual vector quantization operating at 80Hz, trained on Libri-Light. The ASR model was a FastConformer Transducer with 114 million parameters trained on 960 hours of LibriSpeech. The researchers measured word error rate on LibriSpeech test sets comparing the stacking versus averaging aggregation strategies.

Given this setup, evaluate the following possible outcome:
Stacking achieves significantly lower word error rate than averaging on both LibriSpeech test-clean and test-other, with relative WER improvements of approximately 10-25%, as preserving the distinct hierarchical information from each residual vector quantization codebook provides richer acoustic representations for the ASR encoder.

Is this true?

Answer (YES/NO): NO